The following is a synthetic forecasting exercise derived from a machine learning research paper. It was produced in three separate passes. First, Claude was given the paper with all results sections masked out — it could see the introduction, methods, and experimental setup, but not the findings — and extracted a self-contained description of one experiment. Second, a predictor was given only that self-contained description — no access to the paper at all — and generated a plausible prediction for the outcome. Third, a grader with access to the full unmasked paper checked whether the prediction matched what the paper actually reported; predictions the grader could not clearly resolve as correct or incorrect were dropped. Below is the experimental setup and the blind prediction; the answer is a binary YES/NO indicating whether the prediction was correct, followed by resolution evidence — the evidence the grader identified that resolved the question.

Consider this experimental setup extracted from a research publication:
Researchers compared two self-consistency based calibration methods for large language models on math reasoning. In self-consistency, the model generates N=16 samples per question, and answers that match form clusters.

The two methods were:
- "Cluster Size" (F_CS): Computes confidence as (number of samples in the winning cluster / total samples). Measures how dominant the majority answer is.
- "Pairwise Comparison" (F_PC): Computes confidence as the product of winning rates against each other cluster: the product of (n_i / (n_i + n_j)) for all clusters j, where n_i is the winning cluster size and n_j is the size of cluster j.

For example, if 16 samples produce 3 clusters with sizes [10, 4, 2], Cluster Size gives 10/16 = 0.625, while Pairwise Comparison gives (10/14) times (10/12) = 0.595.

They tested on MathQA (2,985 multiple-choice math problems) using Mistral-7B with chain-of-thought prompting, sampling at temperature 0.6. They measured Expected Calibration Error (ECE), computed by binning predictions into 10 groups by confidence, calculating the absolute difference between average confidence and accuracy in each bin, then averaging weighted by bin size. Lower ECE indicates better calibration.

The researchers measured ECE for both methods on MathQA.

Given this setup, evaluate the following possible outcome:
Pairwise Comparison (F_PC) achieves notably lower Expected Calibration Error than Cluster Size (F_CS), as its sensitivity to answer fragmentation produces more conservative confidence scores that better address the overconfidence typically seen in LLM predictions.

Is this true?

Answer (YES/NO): YES